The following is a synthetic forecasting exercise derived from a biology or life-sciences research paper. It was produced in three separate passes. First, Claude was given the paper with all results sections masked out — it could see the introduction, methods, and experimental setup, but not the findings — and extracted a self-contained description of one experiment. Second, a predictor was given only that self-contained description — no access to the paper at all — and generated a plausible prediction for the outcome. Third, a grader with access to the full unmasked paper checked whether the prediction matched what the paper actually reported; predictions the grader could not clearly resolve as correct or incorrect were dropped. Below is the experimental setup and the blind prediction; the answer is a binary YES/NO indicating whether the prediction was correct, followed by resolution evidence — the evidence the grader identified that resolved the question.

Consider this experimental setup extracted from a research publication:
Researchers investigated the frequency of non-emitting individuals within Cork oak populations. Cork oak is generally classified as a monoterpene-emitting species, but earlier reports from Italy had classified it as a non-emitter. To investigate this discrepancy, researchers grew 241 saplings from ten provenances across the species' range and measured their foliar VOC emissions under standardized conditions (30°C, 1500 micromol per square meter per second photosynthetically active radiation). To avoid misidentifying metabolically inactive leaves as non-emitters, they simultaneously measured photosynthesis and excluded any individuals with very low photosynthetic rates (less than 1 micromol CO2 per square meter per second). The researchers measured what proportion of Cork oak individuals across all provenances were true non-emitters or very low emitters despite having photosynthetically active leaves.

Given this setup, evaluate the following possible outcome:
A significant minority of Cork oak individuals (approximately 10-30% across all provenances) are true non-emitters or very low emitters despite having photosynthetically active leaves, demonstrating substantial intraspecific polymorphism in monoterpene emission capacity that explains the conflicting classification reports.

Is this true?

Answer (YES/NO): NO